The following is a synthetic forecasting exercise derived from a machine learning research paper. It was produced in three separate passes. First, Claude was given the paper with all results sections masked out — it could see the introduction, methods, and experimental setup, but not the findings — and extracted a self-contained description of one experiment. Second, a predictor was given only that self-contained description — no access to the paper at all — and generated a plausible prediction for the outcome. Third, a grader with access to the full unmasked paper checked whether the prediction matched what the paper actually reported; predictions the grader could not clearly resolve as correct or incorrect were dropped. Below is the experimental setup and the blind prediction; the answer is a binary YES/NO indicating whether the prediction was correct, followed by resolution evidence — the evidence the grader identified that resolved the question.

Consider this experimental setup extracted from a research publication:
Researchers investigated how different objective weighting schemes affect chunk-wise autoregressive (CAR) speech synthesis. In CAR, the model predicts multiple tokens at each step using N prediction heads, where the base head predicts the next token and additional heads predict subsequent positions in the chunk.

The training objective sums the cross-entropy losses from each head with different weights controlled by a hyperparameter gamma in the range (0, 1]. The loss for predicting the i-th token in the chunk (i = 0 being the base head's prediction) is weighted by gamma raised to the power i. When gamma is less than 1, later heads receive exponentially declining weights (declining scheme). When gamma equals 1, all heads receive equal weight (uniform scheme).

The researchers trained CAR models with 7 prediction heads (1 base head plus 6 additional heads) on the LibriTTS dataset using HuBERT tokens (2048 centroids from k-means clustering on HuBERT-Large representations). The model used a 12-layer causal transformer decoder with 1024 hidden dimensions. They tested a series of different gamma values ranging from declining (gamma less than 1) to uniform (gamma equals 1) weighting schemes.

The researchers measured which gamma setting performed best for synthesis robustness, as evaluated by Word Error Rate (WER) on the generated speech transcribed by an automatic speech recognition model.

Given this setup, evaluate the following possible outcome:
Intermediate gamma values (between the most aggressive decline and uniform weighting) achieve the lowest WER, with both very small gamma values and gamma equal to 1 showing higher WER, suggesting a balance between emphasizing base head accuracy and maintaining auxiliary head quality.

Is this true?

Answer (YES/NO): NO